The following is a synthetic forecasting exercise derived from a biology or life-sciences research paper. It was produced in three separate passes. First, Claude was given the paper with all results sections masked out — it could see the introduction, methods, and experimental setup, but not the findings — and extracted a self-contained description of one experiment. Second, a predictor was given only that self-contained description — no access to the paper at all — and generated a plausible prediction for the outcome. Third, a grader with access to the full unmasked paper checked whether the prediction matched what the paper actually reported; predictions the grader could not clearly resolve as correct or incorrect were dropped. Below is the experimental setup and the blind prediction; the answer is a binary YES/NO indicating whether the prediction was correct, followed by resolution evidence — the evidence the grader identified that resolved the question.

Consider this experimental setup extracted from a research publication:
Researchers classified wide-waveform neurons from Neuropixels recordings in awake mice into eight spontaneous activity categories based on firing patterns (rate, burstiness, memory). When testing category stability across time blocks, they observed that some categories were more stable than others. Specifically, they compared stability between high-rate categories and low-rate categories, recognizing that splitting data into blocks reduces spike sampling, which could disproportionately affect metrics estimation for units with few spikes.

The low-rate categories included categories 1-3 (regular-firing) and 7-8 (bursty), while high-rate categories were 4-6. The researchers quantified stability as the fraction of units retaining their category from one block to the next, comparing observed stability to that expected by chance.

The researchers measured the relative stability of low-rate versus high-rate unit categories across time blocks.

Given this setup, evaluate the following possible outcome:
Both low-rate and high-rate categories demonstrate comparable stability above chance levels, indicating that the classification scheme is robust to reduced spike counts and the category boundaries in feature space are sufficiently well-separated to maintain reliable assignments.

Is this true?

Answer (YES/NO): NO